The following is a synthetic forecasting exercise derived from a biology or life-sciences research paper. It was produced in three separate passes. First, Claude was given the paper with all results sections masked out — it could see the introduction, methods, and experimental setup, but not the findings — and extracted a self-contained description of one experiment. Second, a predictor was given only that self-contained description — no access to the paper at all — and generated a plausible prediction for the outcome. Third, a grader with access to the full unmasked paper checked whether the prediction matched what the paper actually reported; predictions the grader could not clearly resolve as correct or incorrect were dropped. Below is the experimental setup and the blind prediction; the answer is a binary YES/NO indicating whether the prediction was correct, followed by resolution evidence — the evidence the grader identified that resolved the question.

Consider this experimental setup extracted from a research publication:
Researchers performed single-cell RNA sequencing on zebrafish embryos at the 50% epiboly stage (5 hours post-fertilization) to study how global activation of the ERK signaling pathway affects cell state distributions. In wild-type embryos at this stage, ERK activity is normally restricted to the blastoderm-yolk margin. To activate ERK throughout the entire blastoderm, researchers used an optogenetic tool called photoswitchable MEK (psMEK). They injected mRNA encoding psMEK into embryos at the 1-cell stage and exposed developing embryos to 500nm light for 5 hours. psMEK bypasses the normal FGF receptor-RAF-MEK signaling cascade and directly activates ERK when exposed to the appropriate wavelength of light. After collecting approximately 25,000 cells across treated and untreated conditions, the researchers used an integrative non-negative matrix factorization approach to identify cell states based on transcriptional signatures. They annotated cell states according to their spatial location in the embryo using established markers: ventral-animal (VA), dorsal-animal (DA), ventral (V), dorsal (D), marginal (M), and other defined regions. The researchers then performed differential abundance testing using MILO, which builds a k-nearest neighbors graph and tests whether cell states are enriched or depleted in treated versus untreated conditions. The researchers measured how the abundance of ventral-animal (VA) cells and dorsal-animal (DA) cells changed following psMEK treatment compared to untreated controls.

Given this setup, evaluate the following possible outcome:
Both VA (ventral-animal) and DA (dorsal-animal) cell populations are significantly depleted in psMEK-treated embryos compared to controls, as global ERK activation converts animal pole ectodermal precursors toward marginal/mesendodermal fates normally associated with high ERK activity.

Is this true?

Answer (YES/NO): NO